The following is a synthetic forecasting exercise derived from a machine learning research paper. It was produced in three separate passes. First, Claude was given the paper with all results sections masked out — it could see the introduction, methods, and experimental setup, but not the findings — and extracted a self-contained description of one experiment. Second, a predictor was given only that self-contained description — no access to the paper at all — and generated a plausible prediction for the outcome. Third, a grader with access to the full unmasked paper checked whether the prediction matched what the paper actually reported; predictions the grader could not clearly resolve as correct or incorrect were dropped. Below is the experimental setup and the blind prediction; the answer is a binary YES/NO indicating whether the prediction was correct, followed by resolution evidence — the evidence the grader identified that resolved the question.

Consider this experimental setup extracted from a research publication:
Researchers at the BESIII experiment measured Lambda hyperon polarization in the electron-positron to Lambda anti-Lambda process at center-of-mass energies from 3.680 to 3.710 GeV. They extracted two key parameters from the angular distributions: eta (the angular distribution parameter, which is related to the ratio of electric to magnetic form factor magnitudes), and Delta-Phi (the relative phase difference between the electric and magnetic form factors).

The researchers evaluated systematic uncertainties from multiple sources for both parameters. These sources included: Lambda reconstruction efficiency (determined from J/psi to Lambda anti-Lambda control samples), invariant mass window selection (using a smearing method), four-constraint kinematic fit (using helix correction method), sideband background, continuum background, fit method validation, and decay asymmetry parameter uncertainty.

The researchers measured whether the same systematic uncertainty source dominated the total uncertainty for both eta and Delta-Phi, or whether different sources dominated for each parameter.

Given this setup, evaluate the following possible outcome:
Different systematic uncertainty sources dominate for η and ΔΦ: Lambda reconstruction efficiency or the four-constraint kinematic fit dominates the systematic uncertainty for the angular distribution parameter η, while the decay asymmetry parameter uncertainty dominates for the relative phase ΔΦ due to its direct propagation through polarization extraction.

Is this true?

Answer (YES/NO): NO